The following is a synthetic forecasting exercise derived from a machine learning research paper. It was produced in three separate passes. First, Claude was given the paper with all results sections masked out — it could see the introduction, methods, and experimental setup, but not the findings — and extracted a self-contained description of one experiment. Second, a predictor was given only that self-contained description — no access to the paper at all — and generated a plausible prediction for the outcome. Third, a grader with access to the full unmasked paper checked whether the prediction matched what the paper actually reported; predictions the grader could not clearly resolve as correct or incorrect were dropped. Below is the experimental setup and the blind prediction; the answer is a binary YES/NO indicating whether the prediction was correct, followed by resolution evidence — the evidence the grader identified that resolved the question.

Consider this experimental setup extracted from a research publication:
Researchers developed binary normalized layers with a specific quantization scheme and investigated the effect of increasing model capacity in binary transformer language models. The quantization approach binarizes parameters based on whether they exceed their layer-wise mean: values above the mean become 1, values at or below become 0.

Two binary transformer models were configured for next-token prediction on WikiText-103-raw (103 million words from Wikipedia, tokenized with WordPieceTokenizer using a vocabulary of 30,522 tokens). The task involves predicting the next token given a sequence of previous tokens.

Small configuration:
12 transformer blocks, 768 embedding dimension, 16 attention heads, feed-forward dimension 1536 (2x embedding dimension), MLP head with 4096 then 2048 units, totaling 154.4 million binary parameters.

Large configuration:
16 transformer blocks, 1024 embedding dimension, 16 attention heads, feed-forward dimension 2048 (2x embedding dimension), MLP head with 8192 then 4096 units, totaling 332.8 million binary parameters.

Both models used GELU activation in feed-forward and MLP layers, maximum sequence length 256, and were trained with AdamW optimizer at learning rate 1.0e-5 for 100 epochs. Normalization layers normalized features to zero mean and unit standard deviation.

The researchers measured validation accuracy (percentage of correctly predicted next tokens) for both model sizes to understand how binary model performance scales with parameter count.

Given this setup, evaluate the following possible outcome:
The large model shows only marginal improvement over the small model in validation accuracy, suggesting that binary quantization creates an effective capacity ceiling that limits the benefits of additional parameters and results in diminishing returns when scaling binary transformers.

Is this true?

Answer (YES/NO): NO